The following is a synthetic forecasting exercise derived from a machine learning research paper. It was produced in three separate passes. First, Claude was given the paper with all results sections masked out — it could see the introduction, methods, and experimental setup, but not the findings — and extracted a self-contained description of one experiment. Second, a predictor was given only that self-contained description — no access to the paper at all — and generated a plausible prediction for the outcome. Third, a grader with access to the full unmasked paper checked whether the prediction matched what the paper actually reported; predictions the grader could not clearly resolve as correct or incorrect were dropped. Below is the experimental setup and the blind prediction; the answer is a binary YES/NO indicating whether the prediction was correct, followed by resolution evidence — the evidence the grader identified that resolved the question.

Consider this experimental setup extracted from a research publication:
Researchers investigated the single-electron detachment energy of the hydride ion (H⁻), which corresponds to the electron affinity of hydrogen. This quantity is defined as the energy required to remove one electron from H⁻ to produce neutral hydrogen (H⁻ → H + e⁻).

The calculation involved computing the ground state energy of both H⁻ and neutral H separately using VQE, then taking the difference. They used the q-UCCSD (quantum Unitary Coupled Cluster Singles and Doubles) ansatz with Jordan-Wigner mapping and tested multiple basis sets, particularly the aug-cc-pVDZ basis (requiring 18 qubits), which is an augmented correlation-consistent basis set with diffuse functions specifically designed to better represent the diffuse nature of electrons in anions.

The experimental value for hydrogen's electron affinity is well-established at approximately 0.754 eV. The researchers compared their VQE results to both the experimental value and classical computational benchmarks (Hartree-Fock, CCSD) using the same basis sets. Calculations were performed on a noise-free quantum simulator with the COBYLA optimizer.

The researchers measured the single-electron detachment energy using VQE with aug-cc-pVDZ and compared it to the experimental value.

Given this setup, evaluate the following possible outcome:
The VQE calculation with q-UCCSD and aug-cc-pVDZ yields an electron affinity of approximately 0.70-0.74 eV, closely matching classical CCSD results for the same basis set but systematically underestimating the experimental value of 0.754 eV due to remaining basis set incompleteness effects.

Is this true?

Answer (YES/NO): NO